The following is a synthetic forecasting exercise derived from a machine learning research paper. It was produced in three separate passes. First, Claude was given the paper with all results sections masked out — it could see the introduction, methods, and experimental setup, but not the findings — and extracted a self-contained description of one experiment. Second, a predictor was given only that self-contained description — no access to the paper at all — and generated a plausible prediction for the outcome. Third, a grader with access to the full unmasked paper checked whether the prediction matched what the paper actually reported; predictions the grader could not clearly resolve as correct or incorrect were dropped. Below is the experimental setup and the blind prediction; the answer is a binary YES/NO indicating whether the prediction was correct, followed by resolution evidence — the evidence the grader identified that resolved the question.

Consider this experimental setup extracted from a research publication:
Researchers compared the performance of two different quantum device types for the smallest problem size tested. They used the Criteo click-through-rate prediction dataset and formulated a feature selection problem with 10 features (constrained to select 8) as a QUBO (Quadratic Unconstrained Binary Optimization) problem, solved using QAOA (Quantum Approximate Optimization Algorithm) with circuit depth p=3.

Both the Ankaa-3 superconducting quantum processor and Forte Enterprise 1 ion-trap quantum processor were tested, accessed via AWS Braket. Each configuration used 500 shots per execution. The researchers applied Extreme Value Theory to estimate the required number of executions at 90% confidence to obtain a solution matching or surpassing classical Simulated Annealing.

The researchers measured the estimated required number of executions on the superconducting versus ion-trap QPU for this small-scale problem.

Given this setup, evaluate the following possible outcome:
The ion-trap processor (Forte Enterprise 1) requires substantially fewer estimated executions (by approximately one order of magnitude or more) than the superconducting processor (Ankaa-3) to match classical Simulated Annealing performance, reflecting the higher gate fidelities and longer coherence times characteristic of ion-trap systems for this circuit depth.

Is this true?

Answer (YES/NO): NO